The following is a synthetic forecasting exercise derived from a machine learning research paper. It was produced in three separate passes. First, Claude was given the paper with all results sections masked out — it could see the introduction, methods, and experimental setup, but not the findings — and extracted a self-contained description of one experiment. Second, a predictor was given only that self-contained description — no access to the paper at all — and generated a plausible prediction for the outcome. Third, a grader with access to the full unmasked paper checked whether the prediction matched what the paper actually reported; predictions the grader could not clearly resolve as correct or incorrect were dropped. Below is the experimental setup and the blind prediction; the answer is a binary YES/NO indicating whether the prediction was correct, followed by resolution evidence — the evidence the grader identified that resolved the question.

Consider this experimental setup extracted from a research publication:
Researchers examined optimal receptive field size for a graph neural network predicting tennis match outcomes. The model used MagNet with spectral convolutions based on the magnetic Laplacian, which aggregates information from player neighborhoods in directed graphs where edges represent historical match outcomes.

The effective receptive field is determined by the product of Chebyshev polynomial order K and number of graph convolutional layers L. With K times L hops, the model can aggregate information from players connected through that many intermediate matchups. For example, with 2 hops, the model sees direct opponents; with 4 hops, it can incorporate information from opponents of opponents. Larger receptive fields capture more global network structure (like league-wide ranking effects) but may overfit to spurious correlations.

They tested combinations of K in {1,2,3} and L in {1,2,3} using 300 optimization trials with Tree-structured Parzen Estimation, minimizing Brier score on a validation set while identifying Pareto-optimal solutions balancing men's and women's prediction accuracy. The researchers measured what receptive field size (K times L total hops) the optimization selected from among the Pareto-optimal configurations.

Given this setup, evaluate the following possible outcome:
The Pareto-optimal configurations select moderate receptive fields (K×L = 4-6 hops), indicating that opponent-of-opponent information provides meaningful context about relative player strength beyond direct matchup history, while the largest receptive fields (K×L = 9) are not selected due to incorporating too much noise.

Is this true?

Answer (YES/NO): YES